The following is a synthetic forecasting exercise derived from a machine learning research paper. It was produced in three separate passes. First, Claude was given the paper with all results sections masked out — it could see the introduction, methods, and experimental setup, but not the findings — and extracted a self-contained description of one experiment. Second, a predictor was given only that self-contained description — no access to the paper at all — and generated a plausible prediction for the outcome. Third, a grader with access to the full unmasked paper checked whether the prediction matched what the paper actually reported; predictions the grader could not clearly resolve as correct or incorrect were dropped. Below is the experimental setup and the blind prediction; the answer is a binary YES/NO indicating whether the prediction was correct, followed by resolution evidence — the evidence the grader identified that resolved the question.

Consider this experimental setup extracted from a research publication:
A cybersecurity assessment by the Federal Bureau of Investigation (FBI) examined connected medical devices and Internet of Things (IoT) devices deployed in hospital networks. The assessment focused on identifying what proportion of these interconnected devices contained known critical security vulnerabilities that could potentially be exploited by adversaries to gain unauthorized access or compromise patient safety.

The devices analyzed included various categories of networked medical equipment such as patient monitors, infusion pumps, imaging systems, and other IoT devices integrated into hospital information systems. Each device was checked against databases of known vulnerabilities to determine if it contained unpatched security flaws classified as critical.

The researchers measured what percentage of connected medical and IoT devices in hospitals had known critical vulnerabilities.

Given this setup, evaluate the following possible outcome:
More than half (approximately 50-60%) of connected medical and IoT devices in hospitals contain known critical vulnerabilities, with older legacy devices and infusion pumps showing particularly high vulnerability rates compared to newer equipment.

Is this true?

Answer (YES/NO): NO